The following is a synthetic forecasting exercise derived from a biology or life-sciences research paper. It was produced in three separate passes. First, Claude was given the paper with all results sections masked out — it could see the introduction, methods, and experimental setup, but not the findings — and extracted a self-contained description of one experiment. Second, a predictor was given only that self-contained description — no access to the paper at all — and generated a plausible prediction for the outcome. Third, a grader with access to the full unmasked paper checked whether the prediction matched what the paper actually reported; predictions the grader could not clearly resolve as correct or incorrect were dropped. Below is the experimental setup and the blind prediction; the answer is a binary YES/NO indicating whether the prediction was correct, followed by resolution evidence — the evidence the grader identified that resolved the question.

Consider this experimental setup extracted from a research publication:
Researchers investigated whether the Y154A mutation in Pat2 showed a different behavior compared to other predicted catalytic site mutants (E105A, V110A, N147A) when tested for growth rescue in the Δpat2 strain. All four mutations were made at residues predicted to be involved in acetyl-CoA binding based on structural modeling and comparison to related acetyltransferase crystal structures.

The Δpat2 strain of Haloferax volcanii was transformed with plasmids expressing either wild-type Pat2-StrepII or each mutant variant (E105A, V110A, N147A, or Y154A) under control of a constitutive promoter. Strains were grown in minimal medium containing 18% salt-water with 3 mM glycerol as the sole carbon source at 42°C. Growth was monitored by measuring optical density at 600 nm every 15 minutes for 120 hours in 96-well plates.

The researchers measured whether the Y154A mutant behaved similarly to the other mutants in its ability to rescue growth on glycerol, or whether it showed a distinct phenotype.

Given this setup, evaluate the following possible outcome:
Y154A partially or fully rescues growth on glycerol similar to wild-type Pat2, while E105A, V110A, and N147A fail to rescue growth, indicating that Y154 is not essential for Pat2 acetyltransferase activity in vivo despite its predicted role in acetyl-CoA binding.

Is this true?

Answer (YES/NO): NO